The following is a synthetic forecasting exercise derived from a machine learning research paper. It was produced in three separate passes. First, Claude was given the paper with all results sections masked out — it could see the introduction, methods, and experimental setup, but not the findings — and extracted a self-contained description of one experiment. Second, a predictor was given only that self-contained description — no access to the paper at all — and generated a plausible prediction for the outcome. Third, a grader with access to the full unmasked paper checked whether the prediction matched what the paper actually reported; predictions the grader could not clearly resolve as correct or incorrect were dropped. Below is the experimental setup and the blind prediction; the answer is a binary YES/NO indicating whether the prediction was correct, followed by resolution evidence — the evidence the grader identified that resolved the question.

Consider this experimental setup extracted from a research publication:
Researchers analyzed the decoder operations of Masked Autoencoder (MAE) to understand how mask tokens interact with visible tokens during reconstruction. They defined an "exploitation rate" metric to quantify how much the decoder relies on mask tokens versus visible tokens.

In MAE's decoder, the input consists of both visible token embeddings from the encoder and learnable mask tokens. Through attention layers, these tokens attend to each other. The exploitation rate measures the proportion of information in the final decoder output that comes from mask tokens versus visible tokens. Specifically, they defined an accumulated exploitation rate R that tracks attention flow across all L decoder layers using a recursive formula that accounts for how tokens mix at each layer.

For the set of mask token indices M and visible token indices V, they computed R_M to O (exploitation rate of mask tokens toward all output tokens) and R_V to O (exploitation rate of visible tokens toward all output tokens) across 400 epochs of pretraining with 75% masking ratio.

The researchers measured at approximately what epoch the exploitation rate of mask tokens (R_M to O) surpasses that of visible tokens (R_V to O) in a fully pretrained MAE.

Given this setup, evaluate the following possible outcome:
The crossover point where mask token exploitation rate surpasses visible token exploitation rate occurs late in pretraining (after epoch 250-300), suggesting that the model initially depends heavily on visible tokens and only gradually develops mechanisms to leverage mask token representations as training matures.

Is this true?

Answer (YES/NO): NO